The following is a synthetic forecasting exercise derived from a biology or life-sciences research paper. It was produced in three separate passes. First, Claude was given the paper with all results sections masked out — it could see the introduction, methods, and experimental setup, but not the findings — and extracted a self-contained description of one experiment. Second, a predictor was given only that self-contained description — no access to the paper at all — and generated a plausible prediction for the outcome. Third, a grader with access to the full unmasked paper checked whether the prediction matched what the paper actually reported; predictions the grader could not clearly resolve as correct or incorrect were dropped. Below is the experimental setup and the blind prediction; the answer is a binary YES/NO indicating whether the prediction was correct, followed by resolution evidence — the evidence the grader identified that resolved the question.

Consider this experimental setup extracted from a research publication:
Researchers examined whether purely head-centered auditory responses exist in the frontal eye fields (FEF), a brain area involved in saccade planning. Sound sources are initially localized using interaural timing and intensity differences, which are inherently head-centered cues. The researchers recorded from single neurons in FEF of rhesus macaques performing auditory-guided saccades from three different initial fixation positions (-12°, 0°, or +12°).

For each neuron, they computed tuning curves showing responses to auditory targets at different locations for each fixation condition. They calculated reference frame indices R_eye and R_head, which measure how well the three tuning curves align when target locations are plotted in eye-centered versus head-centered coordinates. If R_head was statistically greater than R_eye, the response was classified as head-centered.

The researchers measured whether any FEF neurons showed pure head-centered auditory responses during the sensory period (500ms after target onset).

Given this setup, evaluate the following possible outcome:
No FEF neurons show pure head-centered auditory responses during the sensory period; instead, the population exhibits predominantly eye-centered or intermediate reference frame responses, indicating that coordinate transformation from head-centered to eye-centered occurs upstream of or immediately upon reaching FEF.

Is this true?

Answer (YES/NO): NO